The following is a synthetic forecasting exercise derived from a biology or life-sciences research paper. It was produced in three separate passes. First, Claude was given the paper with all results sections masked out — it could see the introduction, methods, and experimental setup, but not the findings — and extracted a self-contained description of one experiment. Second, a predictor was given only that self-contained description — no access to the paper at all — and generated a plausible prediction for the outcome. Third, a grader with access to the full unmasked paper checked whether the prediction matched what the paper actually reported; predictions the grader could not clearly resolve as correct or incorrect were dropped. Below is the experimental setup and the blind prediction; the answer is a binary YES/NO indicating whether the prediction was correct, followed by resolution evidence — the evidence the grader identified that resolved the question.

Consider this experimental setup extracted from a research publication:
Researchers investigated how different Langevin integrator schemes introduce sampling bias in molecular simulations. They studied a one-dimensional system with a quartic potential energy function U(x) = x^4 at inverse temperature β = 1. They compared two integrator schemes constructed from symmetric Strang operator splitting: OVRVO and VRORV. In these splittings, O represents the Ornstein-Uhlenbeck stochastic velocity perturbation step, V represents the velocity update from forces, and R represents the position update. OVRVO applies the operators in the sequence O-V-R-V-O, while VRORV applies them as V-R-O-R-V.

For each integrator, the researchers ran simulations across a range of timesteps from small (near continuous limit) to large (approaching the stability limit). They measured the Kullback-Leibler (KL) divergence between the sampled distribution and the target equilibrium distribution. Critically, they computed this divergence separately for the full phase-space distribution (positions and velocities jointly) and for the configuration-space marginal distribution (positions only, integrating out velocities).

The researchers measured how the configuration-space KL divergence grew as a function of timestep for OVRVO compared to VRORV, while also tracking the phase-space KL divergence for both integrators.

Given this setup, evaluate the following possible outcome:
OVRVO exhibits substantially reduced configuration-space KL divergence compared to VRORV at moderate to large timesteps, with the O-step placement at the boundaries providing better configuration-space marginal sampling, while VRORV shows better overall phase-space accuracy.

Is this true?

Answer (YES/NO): NO